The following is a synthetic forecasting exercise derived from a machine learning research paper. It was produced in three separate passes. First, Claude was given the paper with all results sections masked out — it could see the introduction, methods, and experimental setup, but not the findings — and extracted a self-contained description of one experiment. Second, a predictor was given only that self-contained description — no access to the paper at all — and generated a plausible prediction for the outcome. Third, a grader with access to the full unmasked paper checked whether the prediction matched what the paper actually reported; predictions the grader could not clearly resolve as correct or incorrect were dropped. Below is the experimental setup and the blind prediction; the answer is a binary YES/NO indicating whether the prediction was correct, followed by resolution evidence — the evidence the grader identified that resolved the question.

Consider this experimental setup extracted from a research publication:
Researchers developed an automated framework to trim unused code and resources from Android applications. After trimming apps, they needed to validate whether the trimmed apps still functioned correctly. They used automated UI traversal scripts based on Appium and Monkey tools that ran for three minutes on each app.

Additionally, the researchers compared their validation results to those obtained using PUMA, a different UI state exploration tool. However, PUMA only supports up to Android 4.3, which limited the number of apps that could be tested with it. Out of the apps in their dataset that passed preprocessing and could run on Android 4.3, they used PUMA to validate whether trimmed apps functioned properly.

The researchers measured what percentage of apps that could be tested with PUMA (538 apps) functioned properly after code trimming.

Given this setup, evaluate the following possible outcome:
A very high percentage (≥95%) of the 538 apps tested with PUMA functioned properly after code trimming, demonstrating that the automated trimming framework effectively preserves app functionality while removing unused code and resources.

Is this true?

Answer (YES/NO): NO